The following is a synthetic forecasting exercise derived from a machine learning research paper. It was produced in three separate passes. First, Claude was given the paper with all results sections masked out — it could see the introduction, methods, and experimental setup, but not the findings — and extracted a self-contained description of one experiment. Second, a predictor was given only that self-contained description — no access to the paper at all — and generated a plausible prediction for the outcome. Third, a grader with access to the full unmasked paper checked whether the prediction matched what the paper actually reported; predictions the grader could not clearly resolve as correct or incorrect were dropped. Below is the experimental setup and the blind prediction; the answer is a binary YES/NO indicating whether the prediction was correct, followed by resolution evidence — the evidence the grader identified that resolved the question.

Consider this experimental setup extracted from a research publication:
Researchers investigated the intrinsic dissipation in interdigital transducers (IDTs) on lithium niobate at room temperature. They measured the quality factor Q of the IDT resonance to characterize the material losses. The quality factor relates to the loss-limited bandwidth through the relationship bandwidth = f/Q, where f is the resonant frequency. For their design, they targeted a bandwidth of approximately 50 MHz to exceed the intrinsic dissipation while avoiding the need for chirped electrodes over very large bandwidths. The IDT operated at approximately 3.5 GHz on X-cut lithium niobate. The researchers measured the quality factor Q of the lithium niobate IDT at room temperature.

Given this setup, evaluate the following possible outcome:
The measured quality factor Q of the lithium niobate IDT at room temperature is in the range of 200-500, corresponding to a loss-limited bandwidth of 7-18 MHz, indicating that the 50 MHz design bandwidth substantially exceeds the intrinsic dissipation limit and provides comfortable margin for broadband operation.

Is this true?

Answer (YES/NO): YES